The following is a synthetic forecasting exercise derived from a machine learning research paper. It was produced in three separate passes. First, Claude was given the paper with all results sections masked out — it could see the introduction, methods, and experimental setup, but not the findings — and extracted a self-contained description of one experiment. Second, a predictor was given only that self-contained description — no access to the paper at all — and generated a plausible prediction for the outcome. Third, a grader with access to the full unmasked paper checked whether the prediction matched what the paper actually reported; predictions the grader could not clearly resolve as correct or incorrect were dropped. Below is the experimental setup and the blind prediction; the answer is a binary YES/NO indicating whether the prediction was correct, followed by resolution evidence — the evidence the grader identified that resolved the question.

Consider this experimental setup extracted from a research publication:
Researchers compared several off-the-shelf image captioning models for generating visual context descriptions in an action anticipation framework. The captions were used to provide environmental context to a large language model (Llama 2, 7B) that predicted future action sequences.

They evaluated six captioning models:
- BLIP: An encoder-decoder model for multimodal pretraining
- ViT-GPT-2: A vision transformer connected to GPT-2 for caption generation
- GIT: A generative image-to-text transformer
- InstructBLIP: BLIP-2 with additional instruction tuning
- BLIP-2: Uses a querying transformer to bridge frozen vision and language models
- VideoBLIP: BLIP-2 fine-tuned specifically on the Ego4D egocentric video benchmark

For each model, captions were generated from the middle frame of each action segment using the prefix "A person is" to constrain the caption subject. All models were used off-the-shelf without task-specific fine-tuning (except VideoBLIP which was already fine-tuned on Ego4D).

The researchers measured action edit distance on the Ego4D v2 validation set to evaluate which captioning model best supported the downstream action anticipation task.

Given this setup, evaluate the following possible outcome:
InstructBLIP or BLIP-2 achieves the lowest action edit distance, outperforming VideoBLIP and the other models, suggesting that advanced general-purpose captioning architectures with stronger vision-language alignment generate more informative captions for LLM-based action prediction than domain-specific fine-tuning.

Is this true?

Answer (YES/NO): NO